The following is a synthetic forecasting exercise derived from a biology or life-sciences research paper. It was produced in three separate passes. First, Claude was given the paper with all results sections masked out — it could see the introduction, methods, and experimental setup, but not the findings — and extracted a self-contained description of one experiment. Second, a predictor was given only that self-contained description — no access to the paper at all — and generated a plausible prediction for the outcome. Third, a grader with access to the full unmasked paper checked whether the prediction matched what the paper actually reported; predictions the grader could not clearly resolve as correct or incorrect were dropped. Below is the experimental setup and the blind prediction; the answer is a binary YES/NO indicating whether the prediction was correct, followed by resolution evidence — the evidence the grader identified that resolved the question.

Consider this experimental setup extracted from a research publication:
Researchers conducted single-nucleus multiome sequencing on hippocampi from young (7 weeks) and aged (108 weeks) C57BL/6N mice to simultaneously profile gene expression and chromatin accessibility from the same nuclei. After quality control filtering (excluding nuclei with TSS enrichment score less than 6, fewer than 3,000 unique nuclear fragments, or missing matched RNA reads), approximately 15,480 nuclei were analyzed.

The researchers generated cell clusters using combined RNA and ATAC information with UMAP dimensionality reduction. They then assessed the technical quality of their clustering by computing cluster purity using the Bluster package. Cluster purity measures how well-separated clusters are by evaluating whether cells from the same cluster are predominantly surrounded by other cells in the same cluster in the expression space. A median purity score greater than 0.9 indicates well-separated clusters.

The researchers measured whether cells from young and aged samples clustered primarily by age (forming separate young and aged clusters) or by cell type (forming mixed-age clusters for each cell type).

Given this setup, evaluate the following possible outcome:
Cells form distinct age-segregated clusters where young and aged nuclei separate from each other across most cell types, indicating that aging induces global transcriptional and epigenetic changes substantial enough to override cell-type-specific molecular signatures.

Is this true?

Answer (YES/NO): NO